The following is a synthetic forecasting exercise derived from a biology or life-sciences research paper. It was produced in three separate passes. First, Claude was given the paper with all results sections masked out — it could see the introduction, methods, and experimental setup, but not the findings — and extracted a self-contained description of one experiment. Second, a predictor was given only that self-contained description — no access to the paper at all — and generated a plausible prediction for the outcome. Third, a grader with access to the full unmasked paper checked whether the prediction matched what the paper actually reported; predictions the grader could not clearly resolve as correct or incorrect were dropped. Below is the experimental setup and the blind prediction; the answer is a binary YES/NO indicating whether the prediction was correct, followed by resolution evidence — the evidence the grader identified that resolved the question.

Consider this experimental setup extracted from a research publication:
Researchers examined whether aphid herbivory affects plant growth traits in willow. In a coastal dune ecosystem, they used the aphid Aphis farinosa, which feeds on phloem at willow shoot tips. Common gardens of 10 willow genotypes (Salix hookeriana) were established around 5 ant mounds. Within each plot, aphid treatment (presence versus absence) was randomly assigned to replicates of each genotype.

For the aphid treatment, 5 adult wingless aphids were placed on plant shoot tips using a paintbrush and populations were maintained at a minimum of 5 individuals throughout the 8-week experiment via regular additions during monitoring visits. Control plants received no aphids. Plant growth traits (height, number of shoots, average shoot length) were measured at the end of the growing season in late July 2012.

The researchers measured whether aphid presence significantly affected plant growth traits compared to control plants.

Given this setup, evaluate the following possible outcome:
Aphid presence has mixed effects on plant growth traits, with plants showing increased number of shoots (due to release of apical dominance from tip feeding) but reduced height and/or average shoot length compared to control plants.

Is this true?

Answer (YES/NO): NO